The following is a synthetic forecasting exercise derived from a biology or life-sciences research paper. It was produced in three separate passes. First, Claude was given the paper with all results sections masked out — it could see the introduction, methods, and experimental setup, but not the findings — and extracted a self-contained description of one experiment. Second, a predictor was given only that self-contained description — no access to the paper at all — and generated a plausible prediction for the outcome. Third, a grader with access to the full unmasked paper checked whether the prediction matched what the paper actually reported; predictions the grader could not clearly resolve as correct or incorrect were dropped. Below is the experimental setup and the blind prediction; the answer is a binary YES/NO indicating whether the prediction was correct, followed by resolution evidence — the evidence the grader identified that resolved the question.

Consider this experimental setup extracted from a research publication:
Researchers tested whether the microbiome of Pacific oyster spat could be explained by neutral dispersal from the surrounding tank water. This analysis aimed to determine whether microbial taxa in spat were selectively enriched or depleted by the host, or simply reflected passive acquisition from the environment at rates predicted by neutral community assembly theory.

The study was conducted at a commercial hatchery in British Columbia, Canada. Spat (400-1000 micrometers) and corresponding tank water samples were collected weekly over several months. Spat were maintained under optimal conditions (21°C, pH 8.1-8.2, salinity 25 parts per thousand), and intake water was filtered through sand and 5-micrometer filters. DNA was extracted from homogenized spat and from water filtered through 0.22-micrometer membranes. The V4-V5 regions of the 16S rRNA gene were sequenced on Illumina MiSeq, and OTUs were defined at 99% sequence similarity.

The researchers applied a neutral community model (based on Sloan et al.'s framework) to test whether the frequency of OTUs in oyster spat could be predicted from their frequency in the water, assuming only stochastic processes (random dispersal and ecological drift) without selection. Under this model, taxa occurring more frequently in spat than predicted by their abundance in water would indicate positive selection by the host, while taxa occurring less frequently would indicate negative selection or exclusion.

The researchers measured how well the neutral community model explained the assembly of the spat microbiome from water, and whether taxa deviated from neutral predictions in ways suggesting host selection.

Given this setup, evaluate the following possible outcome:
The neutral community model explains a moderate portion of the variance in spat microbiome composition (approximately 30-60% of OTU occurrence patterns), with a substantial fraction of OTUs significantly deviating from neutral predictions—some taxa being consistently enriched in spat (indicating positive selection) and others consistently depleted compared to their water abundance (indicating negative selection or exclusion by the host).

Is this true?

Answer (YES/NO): YES